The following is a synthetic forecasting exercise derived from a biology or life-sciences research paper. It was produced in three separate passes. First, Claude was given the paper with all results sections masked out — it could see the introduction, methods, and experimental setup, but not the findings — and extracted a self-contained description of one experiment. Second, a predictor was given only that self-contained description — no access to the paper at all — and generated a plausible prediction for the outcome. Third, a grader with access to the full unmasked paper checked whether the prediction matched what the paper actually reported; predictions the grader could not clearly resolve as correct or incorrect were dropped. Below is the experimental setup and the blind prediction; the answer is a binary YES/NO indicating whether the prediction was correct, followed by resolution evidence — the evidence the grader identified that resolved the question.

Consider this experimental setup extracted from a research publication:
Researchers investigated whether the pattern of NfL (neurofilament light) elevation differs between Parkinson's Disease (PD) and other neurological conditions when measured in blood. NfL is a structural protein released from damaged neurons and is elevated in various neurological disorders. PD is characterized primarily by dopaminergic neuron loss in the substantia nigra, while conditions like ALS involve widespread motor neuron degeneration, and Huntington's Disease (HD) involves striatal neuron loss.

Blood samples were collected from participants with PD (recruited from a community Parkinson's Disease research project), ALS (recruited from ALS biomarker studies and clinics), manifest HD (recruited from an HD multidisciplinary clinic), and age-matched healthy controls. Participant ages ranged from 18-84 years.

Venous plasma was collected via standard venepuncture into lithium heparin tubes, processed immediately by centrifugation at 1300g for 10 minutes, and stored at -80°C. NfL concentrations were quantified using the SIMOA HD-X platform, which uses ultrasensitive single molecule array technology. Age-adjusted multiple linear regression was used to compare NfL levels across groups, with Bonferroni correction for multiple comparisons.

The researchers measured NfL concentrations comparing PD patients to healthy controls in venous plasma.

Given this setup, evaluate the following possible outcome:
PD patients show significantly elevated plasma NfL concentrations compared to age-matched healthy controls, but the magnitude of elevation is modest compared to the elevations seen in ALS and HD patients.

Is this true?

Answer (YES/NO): NO